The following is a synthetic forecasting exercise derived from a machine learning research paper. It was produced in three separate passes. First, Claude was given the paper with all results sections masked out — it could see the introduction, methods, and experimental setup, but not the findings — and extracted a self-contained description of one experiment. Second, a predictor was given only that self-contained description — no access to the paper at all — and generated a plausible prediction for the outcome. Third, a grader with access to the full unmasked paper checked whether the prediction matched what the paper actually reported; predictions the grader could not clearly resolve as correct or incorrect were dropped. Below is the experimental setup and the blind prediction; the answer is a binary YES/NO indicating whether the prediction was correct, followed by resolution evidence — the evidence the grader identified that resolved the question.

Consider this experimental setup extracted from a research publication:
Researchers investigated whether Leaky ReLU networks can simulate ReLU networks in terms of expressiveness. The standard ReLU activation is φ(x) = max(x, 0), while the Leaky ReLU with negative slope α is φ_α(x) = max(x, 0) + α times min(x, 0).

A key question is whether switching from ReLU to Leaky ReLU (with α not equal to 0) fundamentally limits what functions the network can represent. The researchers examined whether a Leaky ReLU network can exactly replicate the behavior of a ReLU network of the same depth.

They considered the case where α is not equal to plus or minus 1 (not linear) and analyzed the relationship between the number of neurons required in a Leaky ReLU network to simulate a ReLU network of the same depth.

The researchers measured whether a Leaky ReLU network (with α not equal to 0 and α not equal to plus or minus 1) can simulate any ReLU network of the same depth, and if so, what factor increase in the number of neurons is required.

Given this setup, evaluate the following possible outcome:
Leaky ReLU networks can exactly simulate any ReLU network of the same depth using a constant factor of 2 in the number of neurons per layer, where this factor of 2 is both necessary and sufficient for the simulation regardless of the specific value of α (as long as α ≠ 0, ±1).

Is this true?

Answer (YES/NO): NO